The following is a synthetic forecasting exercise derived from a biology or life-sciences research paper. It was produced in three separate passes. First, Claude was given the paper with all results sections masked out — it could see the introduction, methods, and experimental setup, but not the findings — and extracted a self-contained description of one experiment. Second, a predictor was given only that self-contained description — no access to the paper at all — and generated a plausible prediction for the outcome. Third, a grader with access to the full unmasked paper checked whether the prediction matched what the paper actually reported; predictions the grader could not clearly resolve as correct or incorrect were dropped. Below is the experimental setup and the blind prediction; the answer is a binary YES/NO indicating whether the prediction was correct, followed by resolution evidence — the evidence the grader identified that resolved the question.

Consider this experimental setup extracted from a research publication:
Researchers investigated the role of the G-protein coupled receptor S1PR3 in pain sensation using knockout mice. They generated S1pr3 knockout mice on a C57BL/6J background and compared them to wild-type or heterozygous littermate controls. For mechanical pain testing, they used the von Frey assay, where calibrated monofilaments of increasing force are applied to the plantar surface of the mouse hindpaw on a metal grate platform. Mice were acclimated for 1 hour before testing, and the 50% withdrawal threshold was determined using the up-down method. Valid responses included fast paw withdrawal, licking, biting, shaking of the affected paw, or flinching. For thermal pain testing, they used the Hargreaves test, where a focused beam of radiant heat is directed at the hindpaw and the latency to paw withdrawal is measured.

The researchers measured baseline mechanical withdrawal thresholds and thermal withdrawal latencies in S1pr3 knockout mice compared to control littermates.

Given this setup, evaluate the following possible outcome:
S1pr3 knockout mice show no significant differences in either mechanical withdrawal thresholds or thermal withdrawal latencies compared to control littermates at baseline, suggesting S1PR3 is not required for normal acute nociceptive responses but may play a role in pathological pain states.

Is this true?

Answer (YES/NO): NO